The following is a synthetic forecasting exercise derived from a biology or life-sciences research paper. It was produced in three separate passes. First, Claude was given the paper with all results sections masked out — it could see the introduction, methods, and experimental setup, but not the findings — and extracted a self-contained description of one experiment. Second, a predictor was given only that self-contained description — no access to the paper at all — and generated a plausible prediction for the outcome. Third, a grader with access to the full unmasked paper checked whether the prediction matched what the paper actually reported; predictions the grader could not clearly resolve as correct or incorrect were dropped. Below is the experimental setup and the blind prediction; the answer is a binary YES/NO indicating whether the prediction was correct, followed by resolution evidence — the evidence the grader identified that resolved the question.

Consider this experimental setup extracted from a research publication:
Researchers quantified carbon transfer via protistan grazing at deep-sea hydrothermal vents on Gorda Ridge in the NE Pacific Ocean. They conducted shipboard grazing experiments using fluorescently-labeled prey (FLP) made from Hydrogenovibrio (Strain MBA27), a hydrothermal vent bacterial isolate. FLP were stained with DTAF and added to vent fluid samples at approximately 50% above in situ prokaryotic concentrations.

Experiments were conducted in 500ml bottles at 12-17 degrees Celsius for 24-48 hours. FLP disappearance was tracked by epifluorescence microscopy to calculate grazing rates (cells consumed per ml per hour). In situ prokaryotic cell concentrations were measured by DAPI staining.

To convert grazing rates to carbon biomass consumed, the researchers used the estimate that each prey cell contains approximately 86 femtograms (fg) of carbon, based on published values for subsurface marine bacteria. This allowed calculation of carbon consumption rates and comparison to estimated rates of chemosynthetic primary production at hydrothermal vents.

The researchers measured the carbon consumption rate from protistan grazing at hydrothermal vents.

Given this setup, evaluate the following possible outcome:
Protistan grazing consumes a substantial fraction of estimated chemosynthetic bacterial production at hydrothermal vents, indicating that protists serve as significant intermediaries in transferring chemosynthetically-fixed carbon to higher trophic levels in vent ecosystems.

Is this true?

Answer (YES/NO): YES